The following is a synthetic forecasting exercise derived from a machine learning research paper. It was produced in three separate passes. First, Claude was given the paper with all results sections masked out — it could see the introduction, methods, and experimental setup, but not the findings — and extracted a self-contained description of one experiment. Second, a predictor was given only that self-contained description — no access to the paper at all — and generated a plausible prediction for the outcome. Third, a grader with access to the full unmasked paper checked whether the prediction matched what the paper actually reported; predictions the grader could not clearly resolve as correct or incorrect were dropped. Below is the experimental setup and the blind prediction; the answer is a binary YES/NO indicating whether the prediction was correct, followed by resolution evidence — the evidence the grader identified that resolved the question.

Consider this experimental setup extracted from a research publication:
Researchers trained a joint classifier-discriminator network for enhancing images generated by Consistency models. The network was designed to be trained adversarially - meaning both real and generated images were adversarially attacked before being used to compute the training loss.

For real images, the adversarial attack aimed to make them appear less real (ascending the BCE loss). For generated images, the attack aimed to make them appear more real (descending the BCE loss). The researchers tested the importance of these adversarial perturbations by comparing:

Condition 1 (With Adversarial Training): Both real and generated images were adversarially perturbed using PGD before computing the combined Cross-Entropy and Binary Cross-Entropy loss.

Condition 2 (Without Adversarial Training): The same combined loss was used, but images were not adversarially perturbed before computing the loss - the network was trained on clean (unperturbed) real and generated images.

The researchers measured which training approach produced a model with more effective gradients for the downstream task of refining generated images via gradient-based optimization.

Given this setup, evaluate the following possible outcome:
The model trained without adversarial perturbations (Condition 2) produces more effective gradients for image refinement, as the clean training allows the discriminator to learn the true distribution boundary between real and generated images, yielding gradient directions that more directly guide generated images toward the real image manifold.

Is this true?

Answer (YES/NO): NO